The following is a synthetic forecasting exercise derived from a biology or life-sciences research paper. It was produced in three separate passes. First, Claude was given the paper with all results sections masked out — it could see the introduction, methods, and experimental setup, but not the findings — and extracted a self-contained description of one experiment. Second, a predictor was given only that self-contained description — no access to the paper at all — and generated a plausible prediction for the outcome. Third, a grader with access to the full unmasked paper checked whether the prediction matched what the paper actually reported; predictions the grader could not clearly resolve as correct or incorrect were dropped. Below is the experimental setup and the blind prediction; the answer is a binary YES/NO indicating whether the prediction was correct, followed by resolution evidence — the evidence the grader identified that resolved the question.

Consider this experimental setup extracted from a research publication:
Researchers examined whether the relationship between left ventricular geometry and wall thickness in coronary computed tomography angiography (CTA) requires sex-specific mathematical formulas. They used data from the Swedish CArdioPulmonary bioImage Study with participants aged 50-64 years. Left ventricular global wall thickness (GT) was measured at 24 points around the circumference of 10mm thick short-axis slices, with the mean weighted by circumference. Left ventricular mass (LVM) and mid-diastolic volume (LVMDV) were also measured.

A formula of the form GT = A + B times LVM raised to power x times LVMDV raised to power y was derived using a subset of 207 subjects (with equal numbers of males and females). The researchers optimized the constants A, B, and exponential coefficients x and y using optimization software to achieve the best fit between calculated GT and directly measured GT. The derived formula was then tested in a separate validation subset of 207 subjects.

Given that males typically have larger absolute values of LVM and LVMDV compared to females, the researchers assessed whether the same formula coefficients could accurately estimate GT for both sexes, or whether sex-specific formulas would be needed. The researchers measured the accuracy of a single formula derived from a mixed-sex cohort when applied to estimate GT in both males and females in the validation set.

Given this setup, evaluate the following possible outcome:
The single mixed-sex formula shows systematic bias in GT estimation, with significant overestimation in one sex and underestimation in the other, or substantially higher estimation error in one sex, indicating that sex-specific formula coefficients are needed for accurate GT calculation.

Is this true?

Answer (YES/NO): NO